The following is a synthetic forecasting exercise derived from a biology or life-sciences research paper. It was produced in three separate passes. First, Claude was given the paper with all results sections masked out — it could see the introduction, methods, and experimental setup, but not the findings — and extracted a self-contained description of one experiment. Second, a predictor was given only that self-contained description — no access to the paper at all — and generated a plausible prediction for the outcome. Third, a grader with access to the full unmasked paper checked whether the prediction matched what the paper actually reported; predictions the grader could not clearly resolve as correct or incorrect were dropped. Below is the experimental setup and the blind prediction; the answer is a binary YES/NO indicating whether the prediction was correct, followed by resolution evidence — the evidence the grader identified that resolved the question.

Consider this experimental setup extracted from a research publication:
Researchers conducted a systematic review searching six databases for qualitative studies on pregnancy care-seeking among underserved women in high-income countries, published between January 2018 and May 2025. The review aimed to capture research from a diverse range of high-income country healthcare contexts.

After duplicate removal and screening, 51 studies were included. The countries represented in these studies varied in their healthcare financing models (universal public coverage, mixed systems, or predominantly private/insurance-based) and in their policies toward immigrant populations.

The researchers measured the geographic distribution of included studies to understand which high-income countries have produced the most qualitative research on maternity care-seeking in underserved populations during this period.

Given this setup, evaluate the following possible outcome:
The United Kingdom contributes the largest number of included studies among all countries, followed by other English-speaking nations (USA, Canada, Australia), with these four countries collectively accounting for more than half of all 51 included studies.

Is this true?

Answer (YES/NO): NO